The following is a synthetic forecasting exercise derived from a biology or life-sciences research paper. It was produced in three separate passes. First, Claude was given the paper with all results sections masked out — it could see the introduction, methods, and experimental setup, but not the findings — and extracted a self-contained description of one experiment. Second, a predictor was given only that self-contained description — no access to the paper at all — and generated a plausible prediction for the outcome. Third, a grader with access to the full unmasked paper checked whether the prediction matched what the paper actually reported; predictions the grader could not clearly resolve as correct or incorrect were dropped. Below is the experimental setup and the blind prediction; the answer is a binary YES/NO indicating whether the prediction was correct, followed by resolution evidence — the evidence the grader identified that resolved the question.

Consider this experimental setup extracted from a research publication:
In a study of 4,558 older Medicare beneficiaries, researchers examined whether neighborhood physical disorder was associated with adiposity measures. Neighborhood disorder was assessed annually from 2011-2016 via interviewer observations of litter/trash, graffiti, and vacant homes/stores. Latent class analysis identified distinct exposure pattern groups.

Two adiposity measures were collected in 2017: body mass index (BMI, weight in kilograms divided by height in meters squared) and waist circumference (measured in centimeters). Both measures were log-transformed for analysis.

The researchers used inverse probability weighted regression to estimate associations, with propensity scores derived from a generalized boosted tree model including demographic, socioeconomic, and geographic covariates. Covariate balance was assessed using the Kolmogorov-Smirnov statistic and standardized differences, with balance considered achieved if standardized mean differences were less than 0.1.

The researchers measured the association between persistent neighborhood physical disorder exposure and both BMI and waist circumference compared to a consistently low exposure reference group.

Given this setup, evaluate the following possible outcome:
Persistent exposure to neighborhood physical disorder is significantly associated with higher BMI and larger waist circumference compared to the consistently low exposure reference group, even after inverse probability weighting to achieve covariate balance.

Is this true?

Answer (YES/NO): NO